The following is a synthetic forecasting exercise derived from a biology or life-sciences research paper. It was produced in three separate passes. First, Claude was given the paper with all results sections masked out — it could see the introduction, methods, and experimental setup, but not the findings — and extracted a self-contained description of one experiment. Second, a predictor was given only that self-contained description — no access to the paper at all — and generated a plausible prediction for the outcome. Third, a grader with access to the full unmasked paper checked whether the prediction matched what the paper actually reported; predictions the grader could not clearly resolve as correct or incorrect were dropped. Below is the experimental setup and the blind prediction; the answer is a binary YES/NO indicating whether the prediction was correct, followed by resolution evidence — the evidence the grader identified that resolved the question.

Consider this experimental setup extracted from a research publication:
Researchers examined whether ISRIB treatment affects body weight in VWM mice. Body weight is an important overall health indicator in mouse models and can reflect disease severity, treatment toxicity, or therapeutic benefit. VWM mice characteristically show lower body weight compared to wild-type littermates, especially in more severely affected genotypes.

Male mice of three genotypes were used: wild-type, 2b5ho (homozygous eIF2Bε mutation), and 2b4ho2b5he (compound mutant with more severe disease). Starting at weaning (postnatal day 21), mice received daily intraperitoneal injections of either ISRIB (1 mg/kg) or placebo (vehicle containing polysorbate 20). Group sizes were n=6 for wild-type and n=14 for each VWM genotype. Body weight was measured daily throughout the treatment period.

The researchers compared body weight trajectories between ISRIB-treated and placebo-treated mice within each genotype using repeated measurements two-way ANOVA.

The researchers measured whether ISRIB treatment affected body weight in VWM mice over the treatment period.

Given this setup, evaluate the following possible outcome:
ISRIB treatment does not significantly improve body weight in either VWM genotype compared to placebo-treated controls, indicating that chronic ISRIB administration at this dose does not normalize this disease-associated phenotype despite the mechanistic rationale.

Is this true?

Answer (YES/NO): NO